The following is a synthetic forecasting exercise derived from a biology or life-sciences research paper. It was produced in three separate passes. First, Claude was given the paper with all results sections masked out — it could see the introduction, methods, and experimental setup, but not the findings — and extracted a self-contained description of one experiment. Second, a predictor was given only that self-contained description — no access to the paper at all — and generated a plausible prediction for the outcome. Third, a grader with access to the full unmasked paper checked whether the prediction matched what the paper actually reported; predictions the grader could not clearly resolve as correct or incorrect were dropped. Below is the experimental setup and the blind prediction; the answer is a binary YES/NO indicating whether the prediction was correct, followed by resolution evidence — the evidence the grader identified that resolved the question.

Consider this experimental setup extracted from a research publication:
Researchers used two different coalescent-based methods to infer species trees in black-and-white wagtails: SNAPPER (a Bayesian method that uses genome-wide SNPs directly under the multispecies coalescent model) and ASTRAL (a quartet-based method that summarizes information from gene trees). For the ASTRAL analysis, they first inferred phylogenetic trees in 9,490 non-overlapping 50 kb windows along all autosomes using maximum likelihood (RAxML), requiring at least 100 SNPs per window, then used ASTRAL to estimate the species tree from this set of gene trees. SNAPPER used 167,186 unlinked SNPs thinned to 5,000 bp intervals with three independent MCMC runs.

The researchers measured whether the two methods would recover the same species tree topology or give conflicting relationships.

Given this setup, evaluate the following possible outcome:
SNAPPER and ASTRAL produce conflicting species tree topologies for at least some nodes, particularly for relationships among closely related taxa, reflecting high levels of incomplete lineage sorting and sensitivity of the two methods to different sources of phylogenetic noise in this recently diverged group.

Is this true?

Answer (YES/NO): YES